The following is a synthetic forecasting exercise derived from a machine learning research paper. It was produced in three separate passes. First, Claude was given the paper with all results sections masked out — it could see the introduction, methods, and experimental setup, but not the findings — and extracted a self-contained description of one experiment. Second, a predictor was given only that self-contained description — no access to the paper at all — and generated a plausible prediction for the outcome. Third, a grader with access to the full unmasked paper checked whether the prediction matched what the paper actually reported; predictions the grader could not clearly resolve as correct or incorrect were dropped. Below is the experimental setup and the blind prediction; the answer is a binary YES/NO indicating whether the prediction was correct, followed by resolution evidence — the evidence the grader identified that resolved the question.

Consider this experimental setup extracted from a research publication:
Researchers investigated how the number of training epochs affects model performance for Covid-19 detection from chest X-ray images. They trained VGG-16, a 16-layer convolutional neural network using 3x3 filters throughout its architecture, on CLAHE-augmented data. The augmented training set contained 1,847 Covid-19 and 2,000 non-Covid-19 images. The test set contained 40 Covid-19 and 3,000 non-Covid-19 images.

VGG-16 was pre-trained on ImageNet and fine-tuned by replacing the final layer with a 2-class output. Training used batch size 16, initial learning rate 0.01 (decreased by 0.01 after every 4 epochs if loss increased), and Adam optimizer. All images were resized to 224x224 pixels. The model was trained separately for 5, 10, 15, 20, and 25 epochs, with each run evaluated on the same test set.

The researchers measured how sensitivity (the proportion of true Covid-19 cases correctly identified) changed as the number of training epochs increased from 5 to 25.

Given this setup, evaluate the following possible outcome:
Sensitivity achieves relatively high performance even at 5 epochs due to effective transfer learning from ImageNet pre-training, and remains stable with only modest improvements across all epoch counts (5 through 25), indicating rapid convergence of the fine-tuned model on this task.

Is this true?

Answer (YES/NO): NO